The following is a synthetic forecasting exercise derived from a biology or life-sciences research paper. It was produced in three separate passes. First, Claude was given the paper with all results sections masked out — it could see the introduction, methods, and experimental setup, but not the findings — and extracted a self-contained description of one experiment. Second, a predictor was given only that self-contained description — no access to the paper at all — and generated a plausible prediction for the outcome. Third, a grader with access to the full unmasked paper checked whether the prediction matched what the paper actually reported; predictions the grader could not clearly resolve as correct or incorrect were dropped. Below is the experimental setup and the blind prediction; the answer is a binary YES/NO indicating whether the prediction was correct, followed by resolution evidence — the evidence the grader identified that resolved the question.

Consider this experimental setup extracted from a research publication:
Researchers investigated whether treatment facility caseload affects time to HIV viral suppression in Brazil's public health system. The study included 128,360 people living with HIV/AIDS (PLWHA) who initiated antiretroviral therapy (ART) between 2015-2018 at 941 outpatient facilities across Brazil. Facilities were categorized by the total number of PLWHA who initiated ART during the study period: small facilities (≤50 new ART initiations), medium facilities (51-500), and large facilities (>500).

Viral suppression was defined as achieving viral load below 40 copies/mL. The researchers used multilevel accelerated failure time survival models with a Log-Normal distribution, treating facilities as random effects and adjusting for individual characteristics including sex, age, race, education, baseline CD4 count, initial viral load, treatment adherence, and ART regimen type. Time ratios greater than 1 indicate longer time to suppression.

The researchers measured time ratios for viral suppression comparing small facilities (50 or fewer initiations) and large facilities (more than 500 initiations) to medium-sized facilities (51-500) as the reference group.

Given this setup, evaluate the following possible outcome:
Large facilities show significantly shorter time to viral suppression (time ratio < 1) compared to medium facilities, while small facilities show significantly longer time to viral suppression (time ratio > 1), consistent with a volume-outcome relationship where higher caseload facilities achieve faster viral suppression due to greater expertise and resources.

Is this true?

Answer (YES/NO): NO